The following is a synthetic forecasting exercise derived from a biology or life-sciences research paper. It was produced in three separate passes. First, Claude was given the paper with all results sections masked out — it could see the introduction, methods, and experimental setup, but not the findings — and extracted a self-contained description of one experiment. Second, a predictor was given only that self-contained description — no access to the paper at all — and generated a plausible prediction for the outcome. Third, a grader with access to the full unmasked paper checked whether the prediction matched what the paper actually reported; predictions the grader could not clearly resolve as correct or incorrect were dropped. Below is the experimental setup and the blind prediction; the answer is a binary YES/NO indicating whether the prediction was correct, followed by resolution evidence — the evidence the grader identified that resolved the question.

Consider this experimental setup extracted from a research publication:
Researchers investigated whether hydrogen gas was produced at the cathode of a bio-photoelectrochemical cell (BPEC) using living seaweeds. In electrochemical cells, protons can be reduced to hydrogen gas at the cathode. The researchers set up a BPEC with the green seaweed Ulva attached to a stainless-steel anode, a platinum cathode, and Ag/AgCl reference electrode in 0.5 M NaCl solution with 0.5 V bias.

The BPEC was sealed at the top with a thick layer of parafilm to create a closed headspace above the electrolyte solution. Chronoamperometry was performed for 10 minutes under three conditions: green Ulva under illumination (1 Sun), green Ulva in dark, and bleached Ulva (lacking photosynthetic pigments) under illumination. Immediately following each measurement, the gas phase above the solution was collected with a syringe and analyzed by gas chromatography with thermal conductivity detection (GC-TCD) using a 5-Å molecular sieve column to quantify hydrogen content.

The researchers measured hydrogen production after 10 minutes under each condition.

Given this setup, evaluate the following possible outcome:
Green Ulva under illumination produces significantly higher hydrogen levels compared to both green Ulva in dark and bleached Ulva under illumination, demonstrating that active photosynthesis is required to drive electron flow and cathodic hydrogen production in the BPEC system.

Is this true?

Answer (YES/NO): NO